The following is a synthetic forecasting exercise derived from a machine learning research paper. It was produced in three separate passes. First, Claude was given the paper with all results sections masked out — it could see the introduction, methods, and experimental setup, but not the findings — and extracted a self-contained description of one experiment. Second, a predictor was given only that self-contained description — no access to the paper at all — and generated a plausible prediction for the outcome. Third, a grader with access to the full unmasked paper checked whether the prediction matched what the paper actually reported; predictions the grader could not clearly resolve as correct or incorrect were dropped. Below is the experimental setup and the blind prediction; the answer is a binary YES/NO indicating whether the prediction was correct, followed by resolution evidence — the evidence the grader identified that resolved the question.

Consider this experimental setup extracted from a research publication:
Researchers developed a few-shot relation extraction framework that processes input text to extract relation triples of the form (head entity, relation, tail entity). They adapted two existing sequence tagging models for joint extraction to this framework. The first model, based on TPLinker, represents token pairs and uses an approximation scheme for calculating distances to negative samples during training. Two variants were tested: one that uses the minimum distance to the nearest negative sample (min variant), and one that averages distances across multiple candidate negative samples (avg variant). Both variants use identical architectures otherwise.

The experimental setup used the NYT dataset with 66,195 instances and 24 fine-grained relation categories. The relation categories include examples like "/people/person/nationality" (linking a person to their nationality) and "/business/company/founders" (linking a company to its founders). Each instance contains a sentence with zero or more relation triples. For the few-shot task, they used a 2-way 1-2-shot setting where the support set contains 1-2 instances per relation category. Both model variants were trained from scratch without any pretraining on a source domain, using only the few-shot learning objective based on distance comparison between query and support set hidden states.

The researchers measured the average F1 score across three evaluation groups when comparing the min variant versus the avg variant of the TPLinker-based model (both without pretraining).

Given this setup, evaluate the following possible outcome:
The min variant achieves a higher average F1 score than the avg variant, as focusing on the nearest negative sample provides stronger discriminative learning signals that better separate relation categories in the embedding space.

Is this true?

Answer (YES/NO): YES